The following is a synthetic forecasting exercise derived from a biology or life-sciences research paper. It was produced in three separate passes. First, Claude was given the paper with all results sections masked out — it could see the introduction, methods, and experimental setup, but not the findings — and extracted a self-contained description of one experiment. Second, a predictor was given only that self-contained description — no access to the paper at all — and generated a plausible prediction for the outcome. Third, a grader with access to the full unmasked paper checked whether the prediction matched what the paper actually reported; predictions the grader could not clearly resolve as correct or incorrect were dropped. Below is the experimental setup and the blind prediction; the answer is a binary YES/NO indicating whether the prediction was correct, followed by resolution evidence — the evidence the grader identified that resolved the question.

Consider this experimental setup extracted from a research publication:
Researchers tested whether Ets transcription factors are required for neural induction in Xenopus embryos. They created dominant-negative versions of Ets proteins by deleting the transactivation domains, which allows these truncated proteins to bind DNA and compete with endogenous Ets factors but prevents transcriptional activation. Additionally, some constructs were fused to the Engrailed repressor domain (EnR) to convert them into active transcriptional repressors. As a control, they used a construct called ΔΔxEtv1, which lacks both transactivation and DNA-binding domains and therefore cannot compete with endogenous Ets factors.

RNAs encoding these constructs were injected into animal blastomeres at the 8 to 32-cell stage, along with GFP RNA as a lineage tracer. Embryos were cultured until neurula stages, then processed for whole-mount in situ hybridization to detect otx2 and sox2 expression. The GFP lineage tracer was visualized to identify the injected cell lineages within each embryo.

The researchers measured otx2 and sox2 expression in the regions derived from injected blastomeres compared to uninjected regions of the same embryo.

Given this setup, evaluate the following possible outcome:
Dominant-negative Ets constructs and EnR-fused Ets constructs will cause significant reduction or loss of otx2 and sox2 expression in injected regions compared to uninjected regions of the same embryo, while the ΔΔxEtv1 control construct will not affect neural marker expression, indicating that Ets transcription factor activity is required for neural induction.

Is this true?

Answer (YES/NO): YES